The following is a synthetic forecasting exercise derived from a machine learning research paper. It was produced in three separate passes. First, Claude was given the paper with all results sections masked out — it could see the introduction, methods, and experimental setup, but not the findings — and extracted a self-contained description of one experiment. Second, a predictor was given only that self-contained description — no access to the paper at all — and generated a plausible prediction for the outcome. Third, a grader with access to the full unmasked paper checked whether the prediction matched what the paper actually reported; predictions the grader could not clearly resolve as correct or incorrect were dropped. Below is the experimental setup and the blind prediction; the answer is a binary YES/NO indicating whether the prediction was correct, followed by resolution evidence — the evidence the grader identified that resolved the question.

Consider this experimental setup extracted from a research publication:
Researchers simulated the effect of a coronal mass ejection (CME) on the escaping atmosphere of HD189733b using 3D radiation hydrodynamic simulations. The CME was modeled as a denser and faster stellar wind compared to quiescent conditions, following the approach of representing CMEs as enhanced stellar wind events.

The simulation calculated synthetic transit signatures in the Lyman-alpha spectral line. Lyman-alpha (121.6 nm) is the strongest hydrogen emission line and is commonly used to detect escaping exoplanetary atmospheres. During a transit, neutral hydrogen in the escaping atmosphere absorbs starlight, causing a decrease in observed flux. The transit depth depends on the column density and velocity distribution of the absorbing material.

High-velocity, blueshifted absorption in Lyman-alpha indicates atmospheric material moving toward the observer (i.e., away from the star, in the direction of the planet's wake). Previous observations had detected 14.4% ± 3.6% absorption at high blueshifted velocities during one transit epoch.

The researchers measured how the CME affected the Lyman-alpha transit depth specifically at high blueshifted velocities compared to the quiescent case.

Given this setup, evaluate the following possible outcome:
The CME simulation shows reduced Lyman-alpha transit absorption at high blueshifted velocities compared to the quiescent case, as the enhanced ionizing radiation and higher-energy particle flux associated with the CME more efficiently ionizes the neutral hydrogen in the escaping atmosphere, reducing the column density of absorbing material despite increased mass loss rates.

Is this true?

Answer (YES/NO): NO